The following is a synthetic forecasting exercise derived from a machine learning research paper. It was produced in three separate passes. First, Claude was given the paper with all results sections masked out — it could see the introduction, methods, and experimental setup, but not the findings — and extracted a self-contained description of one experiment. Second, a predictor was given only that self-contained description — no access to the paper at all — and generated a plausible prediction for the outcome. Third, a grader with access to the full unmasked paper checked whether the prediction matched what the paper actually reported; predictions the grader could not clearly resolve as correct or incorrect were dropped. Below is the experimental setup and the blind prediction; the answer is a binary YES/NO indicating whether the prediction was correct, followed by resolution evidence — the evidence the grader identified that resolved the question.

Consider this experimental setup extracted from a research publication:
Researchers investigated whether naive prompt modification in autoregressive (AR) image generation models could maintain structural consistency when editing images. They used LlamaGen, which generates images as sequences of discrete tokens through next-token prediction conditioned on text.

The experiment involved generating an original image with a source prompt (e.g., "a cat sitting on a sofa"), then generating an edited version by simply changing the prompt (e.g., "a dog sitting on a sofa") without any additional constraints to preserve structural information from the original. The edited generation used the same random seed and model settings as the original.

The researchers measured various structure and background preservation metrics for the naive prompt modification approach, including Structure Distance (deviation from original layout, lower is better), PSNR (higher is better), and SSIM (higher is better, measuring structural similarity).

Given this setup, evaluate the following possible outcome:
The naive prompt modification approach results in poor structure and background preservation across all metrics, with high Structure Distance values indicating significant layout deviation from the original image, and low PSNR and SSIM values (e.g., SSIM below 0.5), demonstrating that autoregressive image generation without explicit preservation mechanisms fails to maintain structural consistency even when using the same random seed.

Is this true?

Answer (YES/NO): NO